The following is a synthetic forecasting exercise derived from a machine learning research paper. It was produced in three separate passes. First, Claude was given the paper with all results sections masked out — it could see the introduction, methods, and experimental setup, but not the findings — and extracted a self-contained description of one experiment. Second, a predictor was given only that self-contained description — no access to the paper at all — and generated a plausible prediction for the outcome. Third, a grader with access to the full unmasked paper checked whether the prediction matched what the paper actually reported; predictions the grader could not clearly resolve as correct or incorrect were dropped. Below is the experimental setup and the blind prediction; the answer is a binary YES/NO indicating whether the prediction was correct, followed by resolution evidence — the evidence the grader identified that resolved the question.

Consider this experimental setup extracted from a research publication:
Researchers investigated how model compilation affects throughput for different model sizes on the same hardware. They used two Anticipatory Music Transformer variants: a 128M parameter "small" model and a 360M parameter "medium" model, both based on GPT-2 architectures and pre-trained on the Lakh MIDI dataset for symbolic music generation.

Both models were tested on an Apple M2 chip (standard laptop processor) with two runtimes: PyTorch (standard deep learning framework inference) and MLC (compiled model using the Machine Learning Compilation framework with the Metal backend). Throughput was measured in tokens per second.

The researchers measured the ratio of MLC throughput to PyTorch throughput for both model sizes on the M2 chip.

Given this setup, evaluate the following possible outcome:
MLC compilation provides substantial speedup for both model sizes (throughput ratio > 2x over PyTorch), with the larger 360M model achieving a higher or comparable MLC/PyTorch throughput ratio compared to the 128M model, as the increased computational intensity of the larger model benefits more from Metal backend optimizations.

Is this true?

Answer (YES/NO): NO